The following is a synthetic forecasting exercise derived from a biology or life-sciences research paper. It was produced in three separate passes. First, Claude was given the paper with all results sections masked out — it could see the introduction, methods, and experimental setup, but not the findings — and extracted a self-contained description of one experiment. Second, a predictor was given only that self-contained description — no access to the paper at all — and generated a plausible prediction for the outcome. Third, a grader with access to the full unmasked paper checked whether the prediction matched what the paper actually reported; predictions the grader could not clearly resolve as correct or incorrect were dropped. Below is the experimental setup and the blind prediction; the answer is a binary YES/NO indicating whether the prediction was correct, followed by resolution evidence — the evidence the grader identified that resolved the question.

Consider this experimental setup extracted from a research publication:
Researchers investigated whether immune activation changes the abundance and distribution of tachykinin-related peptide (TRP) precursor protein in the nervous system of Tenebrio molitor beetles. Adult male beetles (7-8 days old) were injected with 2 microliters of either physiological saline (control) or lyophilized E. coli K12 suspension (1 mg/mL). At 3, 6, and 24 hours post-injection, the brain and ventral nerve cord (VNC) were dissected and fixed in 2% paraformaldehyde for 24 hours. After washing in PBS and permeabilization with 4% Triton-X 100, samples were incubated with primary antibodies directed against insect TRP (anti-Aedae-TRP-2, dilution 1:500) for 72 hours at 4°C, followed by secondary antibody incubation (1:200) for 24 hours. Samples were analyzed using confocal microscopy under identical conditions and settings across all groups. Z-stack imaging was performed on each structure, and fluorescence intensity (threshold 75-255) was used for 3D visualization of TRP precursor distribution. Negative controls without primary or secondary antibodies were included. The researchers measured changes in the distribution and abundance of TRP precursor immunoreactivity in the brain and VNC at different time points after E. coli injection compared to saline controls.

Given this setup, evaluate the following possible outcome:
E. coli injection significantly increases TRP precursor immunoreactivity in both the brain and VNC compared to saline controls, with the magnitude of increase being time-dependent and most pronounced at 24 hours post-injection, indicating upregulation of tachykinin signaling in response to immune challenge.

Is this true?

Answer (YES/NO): NO